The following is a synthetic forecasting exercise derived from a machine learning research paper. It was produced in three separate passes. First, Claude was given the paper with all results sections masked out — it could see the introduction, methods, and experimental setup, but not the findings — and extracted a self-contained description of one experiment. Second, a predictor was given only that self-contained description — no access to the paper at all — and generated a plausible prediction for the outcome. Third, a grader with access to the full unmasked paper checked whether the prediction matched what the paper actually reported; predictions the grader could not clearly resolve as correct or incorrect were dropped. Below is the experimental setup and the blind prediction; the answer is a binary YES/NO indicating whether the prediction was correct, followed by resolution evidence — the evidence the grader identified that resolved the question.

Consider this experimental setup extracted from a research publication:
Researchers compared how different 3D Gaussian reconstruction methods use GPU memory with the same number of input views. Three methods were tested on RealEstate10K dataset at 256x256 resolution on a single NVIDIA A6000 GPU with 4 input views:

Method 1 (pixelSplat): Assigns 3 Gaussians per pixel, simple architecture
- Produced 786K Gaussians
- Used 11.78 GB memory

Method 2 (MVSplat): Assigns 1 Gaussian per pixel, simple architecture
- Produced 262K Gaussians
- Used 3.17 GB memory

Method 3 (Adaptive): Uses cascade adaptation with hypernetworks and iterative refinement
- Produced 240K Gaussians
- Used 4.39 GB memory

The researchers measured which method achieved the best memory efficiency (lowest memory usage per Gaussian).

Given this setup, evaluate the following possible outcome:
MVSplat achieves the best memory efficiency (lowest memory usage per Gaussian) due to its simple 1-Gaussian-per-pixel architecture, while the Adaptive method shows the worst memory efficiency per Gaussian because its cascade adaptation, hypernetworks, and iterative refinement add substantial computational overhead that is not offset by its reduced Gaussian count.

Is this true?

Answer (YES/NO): YES